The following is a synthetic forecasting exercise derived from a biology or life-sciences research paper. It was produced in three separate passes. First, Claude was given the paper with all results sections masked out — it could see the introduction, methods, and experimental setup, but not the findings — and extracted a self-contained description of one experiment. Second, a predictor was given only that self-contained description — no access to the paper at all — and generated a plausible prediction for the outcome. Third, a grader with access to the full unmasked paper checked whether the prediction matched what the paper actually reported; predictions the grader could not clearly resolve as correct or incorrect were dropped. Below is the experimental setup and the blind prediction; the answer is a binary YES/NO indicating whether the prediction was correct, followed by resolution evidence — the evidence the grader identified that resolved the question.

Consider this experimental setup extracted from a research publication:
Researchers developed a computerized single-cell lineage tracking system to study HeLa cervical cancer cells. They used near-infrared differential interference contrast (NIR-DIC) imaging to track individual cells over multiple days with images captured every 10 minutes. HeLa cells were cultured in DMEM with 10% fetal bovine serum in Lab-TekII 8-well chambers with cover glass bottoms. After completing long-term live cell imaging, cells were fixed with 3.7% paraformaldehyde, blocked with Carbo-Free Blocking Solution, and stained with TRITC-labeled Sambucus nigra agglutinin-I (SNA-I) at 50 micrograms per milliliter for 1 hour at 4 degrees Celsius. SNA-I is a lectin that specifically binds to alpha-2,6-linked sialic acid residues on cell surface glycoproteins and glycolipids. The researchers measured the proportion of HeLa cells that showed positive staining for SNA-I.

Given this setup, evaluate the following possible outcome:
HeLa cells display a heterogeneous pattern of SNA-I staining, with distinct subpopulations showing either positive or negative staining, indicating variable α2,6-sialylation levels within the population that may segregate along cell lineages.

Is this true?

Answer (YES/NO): YES